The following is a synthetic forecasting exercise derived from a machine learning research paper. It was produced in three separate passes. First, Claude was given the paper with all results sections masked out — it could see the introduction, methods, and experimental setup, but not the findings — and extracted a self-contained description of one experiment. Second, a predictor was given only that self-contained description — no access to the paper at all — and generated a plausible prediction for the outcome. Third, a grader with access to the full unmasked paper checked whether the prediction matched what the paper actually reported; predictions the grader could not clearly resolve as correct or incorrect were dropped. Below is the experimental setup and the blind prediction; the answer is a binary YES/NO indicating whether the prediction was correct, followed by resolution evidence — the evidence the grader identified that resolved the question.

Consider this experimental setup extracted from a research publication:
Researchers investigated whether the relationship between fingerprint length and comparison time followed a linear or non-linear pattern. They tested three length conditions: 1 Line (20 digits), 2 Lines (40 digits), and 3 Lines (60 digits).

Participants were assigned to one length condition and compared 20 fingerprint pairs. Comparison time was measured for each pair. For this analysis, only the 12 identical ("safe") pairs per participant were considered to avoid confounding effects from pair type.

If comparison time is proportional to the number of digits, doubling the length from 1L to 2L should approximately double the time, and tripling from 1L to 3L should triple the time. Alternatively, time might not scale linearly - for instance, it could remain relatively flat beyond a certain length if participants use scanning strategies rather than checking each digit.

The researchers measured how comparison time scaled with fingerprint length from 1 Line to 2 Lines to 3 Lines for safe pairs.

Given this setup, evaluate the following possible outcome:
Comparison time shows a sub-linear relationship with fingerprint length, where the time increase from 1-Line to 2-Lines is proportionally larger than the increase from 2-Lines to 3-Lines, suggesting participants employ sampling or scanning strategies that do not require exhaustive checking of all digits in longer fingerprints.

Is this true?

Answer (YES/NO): NO